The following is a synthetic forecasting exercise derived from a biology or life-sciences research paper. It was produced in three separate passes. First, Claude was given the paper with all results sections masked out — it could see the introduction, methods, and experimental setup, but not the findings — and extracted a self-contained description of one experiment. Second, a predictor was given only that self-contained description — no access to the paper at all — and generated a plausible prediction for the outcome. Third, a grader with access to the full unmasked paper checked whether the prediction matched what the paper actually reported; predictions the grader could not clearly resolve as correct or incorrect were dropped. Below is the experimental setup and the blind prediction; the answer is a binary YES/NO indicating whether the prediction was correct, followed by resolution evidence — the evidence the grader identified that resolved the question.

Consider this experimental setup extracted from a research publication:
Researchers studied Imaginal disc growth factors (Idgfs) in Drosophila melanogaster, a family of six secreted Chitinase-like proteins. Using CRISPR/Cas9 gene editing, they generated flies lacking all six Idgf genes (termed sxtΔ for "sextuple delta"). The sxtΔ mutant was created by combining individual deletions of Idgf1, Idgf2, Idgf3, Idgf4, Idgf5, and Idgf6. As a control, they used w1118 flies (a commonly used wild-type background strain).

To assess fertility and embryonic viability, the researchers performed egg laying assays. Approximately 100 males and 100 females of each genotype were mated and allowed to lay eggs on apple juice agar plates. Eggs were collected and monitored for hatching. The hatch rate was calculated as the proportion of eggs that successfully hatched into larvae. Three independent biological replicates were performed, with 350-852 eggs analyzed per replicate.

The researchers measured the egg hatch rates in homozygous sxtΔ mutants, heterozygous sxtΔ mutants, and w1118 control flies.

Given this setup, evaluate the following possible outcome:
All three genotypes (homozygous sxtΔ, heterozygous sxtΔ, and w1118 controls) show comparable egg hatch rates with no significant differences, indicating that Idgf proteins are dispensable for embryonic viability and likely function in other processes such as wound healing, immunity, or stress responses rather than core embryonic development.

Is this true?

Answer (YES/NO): NO